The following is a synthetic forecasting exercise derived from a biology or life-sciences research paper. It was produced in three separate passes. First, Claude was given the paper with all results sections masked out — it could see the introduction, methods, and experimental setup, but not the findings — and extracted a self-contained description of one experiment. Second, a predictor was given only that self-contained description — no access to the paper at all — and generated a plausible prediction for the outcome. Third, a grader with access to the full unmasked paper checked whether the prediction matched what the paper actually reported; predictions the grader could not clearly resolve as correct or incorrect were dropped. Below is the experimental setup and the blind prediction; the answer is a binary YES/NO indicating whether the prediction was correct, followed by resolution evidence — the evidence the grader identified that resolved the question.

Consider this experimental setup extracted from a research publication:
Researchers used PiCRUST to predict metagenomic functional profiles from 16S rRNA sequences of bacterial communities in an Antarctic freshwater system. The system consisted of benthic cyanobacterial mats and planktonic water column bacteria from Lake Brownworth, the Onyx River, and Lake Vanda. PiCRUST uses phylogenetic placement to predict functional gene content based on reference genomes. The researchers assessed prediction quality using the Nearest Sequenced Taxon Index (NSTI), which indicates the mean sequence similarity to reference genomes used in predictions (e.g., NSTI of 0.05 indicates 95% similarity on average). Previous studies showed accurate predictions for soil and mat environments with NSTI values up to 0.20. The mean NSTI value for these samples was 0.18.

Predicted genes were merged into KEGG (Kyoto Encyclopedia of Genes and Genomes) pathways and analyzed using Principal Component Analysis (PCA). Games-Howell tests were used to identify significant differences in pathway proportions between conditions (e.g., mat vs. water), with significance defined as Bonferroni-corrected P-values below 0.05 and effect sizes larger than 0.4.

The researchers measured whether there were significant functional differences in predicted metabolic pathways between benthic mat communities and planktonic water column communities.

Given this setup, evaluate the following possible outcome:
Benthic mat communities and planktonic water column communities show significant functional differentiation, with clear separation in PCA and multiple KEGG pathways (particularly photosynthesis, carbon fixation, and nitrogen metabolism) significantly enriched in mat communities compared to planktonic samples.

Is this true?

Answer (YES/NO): NO